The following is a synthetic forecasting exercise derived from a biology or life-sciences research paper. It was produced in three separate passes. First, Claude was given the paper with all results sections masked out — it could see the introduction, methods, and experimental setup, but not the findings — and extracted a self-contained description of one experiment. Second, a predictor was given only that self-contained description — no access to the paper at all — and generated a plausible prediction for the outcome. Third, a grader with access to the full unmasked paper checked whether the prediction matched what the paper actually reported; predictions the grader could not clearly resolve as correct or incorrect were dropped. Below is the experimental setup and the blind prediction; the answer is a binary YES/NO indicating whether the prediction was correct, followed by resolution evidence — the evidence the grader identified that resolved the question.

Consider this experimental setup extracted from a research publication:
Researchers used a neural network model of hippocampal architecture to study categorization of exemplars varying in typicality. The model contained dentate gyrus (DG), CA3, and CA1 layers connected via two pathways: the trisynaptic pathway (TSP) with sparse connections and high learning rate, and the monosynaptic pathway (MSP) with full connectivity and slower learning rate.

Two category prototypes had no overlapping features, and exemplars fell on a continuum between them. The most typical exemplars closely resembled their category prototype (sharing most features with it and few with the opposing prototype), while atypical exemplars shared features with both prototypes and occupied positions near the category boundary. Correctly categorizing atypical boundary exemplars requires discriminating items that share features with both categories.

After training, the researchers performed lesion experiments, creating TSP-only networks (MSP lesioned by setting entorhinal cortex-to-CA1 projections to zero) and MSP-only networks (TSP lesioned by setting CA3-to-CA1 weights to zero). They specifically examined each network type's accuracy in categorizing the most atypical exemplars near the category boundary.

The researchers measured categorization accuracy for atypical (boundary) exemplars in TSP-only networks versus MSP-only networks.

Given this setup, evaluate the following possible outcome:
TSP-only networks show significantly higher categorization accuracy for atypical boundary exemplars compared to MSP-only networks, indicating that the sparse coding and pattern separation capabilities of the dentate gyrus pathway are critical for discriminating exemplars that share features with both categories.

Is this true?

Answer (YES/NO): NO